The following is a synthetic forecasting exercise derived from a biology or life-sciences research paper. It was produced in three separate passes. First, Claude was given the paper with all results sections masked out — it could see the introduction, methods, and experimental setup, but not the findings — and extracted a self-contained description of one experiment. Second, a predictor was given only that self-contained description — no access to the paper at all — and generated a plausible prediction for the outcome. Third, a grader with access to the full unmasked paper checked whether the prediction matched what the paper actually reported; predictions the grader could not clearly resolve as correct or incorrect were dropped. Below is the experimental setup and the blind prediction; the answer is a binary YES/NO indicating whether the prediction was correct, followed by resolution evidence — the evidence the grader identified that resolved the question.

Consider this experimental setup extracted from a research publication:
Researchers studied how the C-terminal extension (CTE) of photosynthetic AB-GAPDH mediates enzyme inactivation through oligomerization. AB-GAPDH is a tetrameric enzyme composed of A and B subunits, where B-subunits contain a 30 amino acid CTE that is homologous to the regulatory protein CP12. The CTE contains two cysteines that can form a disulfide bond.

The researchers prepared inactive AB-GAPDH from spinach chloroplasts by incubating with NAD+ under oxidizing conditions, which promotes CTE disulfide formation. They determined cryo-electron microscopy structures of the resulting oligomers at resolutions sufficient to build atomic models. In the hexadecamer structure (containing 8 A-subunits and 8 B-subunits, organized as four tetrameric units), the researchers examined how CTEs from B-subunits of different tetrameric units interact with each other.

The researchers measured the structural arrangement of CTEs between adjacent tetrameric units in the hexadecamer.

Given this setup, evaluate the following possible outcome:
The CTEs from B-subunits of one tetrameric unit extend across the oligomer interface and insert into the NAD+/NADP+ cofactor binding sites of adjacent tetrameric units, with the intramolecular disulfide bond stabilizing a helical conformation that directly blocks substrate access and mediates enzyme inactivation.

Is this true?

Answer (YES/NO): NO